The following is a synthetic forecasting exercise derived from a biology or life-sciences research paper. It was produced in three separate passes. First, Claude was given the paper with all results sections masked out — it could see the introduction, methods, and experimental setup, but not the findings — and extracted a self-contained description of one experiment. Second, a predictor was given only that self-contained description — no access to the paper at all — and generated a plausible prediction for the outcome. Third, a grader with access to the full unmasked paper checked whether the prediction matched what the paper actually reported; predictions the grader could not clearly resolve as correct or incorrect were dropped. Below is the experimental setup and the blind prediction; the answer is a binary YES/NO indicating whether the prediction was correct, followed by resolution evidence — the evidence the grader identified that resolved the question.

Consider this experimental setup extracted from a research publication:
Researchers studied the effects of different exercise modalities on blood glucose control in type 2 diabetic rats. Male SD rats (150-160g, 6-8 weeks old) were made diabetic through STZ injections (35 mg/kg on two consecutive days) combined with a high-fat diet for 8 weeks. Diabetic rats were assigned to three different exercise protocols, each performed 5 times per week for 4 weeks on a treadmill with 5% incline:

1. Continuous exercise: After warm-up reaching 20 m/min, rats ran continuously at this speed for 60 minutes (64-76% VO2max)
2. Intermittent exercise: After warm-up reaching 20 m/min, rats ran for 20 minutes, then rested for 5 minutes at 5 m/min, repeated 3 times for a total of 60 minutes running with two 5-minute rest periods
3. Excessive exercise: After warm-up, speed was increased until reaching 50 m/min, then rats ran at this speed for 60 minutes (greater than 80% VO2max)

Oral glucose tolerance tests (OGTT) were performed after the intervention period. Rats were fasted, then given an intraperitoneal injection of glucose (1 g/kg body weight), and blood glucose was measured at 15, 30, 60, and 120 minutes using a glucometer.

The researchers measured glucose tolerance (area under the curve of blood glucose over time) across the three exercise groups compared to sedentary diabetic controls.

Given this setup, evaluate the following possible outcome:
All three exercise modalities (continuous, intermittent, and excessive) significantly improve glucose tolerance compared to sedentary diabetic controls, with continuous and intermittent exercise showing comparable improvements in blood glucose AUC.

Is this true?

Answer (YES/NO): NO